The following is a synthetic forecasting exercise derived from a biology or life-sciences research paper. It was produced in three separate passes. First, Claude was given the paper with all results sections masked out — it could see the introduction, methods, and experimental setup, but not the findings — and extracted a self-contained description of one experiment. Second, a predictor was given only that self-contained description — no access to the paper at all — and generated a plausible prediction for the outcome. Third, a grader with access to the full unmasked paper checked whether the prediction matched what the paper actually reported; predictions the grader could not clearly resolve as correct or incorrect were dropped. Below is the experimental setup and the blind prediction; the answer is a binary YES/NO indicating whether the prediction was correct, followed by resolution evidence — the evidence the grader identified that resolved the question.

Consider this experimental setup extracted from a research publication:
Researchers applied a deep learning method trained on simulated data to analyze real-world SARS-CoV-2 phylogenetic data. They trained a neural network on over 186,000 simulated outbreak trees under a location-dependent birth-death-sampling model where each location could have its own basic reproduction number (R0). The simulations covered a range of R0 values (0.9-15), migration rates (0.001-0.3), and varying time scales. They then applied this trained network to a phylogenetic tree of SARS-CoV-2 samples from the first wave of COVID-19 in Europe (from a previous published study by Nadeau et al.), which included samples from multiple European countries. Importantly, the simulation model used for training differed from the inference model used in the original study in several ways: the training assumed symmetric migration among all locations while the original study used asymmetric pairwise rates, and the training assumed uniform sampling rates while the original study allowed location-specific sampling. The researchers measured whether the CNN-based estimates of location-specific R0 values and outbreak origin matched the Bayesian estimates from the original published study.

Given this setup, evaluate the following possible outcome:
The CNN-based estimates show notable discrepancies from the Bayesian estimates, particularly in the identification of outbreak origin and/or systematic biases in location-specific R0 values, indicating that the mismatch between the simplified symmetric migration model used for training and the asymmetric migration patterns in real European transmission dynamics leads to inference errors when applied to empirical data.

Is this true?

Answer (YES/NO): NO